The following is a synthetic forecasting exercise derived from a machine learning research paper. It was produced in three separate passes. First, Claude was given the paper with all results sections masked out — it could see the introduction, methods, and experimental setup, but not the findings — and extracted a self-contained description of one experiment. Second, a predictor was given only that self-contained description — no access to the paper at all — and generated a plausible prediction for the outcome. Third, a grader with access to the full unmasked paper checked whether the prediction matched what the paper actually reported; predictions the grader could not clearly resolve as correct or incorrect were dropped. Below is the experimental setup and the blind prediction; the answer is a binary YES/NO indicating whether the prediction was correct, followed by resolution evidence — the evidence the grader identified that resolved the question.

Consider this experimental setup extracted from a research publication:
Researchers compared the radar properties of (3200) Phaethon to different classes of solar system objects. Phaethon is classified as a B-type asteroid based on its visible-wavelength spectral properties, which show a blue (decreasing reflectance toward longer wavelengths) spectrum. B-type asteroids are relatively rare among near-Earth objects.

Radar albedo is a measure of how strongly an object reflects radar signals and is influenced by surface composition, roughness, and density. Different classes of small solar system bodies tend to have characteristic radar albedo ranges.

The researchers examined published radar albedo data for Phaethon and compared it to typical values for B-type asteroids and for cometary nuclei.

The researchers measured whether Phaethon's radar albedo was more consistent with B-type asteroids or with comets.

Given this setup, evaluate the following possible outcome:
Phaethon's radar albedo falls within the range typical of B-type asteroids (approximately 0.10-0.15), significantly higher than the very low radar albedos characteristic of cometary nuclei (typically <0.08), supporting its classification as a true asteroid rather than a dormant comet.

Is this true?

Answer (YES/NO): NO